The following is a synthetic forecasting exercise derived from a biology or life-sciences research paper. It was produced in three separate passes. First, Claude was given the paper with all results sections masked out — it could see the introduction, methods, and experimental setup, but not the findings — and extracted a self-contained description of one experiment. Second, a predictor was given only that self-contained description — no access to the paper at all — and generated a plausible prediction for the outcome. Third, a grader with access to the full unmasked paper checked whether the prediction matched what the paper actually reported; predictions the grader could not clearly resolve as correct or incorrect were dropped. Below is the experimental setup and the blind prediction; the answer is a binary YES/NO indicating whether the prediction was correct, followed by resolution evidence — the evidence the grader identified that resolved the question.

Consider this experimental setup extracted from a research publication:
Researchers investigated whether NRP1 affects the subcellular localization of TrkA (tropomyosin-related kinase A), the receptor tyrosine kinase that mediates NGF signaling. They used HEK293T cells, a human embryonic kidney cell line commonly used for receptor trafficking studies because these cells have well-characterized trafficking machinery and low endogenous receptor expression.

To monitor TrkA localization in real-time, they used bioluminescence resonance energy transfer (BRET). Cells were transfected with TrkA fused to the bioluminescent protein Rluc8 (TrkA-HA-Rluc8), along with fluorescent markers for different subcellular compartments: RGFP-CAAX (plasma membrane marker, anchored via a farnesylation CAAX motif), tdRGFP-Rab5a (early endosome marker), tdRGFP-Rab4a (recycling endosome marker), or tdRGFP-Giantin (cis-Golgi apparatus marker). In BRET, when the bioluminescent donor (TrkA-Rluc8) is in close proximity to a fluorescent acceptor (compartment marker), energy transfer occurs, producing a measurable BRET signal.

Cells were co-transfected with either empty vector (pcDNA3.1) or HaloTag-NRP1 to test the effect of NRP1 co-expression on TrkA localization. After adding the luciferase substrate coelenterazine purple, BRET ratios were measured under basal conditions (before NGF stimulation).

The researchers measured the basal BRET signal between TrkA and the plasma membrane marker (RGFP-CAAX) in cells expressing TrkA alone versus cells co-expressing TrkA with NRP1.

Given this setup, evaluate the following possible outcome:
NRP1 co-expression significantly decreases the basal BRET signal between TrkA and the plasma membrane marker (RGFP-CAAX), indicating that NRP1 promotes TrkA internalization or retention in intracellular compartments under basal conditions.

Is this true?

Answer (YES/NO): NO